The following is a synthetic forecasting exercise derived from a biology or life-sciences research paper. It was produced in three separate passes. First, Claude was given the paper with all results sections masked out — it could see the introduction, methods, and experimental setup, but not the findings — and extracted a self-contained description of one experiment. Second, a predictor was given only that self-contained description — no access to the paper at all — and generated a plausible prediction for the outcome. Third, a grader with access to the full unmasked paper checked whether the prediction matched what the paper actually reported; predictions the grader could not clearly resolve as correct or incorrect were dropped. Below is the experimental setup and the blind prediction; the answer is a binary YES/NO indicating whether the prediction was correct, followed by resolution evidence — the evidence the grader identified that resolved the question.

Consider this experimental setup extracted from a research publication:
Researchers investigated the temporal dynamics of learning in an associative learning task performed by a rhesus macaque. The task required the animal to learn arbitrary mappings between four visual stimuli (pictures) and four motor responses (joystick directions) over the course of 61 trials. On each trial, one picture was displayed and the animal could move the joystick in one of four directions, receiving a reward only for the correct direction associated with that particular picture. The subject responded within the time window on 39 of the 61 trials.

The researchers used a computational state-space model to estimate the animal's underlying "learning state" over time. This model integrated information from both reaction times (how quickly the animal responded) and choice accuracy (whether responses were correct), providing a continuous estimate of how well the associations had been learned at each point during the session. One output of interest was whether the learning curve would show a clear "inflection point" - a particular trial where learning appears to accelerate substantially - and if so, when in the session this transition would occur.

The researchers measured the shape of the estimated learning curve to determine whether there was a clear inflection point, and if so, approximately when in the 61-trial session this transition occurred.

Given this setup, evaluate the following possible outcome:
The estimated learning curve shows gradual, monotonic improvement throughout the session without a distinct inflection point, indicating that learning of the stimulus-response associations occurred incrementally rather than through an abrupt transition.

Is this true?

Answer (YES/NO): NO